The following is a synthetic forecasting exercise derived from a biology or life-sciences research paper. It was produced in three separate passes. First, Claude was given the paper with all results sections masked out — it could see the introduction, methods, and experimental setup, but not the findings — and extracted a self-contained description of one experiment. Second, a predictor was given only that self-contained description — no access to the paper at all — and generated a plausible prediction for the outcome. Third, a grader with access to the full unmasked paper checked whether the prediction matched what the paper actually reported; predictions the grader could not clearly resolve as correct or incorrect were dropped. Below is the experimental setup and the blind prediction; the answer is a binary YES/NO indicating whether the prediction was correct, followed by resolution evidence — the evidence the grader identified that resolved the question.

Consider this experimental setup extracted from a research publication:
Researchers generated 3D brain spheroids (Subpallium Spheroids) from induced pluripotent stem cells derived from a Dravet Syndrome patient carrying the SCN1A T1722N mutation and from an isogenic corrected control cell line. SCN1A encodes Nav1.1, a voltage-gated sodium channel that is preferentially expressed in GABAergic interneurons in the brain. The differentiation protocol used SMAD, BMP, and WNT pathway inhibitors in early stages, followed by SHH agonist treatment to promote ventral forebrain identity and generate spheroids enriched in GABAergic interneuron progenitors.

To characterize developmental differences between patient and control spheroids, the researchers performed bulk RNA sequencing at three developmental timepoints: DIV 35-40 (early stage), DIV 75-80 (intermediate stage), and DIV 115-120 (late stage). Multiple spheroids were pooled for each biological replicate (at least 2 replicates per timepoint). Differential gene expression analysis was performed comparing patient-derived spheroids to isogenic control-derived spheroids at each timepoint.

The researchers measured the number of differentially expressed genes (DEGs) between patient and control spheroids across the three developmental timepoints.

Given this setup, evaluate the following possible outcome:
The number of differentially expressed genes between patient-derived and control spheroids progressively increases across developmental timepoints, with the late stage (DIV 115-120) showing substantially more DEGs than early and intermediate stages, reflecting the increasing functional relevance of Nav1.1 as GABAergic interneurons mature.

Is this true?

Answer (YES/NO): NO